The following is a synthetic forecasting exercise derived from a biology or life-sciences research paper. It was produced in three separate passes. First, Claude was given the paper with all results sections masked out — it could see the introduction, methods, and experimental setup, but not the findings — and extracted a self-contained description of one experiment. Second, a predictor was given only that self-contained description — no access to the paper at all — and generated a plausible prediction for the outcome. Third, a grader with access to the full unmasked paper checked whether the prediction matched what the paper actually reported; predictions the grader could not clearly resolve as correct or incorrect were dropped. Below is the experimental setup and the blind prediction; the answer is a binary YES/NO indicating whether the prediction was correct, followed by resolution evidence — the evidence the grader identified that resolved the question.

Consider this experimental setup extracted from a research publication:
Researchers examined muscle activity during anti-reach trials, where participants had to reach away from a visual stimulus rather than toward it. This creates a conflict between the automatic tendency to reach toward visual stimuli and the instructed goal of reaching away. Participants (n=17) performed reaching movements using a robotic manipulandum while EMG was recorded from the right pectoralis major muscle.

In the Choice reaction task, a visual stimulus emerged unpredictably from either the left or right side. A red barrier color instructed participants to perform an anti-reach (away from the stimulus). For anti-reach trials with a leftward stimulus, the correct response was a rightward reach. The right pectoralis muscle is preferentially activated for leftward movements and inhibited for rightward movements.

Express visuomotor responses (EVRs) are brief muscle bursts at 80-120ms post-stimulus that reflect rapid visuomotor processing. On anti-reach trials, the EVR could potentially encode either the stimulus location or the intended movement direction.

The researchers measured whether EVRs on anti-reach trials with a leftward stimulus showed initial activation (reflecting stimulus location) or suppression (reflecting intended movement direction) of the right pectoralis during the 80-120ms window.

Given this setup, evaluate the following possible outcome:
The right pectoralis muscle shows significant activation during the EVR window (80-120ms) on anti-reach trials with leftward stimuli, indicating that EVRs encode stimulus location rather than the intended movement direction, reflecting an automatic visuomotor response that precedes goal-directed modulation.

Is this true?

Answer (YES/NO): YES